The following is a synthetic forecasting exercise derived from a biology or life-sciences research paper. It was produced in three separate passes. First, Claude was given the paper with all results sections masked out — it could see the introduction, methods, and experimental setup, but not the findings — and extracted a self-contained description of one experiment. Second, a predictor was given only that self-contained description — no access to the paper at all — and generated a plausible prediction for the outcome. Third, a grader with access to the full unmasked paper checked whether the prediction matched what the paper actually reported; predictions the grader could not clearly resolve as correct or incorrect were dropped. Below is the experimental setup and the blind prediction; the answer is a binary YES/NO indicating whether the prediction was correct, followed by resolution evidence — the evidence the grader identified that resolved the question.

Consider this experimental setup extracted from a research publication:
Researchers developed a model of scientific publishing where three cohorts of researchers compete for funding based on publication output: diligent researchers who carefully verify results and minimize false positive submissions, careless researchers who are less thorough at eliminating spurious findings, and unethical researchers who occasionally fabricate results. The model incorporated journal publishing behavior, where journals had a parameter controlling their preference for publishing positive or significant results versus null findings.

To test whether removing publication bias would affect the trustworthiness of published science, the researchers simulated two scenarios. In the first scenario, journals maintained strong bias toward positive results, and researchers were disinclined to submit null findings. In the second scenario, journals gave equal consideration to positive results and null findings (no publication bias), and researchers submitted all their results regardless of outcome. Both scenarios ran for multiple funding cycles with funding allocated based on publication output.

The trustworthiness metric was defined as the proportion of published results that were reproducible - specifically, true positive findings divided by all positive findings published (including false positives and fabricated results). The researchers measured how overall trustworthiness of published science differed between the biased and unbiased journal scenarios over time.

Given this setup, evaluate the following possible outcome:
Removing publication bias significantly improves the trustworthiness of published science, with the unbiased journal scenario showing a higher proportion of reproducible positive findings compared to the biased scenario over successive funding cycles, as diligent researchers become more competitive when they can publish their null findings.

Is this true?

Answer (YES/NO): YES